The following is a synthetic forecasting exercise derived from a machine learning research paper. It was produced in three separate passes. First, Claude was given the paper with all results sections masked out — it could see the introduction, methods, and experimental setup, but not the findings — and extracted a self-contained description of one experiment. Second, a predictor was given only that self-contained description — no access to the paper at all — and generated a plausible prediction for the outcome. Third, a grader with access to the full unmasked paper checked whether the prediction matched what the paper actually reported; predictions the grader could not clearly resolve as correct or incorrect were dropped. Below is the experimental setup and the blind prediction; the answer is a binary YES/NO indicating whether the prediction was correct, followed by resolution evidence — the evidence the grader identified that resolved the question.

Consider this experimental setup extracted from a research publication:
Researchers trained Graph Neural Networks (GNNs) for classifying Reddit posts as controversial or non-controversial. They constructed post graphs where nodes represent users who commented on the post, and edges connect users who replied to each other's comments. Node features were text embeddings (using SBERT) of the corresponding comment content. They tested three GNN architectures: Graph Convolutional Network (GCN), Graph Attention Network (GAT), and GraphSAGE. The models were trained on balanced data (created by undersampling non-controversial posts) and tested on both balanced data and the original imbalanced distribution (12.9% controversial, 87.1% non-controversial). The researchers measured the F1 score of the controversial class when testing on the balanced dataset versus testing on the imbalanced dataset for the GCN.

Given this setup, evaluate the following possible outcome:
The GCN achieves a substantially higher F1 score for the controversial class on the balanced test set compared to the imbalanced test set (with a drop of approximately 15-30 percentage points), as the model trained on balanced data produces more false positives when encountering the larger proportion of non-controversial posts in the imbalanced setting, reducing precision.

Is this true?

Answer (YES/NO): NO